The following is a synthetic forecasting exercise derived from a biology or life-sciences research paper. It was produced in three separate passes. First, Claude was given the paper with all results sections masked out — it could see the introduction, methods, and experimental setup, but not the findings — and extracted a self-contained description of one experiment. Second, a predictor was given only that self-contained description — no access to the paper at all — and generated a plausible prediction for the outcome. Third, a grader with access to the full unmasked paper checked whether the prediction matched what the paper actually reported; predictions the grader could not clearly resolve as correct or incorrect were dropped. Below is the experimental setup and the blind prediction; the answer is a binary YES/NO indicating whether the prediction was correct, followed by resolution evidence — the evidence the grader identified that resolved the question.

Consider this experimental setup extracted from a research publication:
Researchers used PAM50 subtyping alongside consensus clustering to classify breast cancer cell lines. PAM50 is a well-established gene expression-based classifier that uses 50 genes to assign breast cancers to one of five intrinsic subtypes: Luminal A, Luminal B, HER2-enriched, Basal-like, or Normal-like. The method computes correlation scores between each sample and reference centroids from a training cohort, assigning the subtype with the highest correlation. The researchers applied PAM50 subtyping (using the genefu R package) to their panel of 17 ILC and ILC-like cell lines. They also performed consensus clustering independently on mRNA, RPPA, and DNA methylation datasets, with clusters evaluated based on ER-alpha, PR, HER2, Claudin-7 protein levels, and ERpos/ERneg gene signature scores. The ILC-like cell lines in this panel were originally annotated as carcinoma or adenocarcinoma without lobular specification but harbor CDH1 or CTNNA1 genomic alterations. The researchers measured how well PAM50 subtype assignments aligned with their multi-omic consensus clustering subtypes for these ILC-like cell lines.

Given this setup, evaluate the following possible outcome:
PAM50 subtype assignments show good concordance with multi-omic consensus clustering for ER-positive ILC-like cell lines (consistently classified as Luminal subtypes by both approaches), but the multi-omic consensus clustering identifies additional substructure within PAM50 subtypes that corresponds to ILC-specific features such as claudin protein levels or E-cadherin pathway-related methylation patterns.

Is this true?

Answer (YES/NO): NO